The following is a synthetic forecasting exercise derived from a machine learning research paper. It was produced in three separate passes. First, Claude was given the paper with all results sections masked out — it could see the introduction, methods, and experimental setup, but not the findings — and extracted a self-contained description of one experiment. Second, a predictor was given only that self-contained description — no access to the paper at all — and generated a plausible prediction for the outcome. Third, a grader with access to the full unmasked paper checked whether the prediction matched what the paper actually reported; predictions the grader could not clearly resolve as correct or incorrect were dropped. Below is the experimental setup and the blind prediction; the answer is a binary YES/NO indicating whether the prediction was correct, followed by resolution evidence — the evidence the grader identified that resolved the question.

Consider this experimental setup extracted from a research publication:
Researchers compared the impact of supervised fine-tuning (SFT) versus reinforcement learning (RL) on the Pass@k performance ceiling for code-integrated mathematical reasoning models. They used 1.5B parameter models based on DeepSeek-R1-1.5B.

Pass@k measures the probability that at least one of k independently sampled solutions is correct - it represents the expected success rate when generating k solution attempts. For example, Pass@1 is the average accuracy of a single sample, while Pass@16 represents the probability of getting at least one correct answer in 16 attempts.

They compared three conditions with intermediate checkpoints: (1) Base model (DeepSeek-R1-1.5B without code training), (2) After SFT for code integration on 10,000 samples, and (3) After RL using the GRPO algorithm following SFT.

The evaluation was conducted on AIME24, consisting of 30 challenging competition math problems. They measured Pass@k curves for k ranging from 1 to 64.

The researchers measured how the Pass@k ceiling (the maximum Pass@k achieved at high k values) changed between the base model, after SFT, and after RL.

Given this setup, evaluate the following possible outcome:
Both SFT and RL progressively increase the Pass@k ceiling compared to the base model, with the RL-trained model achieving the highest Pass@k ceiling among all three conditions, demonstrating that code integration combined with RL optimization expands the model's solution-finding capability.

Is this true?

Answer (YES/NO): NO